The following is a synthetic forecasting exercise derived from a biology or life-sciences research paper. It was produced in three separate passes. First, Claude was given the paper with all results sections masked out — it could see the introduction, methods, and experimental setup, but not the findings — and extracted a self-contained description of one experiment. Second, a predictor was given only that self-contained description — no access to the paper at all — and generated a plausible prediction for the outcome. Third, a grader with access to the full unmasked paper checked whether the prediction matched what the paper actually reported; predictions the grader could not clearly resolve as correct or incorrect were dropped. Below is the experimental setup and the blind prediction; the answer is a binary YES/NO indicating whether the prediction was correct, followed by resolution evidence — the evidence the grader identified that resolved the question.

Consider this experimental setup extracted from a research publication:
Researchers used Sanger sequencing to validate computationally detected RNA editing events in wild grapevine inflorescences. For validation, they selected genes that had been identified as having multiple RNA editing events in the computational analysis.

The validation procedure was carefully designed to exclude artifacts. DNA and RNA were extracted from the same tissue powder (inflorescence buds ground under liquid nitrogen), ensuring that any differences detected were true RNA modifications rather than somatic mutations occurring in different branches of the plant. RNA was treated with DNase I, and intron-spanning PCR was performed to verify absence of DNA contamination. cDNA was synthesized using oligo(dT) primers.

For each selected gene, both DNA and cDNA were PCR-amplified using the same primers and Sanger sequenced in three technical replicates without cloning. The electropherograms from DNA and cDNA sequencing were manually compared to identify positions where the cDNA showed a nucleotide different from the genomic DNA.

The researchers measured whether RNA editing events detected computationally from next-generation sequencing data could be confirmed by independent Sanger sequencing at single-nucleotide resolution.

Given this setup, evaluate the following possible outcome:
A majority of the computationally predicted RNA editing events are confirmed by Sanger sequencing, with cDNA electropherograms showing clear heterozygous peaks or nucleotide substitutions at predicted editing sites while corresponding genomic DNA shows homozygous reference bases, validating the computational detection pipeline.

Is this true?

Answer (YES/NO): YES